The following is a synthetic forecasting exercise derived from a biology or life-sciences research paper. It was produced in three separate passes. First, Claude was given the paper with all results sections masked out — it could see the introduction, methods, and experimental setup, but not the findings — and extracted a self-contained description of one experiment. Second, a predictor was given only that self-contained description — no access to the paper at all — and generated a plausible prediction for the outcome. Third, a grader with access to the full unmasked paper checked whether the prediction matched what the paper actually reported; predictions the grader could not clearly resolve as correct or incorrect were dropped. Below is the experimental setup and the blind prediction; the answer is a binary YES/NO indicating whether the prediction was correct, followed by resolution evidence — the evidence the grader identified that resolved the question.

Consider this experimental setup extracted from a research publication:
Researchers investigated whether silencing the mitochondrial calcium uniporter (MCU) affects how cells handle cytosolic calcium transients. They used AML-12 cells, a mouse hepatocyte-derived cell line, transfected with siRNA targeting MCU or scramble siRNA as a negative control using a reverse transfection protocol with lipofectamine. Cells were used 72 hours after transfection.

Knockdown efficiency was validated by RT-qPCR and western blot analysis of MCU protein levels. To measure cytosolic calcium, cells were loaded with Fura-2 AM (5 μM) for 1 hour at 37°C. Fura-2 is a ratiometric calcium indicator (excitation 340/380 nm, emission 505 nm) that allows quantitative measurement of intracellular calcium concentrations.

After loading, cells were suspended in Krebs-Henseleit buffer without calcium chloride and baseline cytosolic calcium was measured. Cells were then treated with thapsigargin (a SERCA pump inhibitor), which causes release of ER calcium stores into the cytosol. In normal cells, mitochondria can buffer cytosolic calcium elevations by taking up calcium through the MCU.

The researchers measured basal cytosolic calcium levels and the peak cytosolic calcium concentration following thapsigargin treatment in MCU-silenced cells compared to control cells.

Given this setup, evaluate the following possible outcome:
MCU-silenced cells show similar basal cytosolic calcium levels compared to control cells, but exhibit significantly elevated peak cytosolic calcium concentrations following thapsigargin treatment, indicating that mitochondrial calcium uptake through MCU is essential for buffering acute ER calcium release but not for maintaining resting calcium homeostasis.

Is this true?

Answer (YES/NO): NO